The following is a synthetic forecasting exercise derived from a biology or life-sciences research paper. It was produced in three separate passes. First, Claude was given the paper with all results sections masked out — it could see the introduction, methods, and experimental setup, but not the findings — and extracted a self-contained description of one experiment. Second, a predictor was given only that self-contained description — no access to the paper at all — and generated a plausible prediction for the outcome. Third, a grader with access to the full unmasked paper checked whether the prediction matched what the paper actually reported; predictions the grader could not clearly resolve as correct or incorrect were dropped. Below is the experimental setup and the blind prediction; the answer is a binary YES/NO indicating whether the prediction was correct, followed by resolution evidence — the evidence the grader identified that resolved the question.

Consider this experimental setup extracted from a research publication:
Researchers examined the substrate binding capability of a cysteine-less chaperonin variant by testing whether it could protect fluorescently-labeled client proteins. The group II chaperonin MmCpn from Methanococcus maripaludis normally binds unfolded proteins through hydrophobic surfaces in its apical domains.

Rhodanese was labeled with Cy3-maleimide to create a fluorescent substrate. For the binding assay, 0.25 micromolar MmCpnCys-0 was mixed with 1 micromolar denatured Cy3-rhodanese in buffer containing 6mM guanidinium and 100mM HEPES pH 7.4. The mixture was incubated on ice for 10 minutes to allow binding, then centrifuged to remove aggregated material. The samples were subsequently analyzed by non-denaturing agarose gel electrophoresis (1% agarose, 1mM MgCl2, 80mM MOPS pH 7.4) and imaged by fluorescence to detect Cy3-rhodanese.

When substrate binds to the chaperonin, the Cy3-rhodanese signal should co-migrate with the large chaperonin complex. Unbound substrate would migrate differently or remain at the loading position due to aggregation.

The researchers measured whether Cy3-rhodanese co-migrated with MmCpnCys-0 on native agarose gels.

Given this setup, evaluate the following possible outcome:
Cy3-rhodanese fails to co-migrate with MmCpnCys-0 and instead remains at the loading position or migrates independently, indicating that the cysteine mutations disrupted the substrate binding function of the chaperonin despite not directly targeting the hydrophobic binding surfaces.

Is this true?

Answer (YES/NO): NO